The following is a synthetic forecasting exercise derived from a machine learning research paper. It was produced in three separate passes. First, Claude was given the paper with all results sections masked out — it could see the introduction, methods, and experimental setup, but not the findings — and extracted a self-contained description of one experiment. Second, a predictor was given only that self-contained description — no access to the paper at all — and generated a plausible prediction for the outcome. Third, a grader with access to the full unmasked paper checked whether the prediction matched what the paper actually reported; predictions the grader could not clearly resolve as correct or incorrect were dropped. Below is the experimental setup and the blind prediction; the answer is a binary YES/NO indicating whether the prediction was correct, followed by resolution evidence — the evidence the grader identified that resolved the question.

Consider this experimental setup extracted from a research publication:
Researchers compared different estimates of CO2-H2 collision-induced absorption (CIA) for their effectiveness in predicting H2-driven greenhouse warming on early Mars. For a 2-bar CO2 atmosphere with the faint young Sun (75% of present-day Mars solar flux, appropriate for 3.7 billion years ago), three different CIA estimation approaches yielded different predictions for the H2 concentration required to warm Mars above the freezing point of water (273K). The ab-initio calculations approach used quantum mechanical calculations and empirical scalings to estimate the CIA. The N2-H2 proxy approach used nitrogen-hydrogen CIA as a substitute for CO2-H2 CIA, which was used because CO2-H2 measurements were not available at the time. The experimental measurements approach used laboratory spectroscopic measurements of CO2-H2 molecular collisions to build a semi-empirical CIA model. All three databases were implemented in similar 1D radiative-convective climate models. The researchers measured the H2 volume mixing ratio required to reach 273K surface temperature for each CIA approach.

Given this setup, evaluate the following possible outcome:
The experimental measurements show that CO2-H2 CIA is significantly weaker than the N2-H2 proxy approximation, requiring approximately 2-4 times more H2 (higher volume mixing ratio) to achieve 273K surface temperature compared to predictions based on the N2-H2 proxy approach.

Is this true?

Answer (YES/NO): NO